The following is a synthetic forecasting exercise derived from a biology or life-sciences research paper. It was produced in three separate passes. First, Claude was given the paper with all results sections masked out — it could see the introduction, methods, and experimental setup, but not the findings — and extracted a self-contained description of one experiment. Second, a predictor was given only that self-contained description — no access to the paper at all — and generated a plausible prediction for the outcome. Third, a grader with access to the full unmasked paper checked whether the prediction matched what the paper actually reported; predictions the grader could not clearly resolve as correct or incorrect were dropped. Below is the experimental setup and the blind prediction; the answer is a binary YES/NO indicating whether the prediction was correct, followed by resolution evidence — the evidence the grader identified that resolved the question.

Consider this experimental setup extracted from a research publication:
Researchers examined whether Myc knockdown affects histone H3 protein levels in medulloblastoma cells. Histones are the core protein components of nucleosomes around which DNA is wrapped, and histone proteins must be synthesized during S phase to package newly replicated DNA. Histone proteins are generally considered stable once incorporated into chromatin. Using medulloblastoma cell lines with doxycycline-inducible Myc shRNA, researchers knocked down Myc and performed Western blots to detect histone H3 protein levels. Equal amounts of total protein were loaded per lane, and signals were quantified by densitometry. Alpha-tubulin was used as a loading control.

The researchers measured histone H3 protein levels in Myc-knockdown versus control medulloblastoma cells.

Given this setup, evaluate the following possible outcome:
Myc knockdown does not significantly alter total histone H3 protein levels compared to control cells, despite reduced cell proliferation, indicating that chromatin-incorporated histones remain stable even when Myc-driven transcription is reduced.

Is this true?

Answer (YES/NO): NO